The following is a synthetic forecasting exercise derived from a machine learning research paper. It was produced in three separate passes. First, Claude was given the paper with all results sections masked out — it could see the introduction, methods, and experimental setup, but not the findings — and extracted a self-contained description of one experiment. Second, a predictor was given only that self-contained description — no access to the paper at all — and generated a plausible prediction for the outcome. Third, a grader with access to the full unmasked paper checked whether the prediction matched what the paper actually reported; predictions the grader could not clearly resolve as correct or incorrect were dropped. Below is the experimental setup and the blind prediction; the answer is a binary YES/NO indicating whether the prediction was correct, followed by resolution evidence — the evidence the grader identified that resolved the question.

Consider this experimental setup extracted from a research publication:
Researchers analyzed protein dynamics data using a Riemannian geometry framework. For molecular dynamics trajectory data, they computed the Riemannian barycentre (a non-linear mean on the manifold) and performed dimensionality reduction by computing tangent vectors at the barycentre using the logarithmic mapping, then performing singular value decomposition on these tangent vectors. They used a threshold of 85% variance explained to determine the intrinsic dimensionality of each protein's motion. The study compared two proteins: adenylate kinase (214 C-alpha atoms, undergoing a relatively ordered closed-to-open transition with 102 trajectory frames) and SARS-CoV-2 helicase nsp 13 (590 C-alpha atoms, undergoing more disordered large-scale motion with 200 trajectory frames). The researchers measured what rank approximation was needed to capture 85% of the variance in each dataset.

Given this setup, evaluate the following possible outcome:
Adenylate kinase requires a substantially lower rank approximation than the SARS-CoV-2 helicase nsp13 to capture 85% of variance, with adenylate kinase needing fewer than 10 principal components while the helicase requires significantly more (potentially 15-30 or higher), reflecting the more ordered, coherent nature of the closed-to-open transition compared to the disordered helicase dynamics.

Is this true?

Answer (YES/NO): NO